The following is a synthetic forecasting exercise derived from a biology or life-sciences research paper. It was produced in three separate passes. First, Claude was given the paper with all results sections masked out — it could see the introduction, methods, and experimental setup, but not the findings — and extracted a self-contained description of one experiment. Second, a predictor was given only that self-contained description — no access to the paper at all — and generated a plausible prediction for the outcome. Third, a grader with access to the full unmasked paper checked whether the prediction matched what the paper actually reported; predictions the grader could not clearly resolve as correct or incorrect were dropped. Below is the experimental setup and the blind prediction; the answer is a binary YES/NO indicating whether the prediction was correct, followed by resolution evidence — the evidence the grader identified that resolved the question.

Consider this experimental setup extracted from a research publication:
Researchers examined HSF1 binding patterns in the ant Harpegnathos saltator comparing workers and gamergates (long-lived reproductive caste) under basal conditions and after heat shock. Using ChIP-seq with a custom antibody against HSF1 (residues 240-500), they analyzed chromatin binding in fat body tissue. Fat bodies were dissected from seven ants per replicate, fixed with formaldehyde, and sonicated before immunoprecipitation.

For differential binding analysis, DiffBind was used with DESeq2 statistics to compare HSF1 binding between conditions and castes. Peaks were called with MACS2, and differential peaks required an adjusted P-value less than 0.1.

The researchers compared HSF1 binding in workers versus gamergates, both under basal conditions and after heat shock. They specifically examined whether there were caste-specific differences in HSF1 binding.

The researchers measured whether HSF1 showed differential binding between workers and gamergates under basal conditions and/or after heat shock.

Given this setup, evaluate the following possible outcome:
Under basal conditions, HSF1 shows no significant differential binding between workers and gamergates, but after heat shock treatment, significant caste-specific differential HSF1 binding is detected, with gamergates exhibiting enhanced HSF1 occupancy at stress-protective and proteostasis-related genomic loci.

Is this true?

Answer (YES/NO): NO